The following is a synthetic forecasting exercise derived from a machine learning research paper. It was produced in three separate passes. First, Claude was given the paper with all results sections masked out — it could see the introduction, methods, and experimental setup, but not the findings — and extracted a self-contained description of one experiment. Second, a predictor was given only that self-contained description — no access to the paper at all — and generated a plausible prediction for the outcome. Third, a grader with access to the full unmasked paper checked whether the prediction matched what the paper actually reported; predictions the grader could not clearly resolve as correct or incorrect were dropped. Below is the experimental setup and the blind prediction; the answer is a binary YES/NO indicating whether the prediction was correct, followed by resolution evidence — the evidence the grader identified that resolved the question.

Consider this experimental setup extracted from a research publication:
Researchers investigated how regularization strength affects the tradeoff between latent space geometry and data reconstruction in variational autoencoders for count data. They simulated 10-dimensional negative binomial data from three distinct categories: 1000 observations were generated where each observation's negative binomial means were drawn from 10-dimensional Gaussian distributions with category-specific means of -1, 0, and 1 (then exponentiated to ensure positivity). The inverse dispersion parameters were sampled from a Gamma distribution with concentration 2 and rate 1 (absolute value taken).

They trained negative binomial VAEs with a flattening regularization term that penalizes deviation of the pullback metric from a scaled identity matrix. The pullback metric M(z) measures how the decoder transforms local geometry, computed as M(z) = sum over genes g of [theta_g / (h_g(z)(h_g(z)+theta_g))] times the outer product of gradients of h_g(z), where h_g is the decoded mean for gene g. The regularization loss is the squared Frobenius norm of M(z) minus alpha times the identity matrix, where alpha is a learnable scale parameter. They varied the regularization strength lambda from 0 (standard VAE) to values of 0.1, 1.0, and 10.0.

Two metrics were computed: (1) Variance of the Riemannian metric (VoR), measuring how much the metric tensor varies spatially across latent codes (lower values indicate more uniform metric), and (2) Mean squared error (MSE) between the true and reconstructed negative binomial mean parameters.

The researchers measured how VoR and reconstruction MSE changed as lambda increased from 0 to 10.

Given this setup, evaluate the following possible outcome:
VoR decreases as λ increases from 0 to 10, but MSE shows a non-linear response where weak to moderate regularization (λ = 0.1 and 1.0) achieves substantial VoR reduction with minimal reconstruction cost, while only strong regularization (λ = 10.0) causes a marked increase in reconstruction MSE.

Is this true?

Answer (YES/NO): NO